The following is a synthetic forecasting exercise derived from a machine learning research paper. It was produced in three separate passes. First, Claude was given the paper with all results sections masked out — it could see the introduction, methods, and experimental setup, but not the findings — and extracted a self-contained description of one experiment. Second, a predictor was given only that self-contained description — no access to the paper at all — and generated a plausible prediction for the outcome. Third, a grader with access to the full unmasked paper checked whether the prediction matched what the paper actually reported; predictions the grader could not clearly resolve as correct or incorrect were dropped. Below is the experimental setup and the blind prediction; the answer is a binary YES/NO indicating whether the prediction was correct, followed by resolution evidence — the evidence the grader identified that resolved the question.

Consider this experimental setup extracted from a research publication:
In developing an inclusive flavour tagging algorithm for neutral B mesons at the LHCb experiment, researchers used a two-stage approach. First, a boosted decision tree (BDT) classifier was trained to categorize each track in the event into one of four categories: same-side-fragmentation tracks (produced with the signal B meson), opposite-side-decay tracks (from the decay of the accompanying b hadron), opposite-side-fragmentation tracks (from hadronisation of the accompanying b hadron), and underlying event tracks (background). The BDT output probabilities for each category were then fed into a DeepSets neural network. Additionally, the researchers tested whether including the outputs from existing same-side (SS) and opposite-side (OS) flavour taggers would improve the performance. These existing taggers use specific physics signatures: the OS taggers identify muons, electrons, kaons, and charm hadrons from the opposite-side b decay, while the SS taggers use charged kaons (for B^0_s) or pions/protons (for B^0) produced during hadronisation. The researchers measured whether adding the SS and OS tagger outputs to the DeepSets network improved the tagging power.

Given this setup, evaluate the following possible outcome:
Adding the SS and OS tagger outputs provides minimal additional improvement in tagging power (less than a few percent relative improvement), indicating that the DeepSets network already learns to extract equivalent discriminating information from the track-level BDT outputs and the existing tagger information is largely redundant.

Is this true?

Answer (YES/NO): NO